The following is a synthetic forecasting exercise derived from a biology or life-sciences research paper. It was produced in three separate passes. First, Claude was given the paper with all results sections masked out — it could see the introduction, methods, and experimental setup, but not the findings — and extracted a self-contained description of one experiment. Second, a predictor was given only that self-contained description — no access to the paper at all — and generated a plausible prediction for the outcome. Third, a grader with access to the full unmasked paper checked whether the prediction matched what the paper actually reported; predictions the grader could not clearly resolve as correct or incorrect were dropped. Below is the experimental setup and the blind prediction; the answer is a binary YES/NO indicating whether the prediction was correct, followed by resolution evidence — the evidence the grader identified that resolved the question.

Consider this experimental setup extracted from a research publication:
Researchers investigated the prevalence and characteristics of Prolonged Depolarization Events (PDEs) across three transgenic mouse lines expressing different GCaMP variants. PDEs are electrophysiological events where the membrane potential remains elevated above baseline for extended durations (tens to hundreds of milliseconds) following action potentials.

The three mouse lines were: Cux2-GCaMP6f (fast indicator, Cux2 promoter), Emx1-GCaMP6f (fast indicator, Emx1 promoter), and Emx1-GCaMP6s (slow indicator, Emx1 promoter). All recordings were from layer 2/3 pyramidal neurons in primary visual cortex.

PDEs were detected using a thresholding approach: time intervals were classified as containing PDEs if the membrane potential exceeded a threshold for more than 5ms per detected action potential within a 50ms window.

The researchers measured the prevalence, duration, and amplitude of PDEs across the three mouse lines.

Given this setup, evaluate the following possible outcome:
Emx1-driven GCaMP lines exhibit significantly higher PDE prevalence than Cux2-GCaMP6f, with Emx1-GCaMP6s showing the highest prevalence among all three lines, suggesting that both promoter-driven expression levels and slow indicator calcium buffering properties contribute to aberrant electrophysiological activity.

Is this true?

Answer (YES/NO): NO